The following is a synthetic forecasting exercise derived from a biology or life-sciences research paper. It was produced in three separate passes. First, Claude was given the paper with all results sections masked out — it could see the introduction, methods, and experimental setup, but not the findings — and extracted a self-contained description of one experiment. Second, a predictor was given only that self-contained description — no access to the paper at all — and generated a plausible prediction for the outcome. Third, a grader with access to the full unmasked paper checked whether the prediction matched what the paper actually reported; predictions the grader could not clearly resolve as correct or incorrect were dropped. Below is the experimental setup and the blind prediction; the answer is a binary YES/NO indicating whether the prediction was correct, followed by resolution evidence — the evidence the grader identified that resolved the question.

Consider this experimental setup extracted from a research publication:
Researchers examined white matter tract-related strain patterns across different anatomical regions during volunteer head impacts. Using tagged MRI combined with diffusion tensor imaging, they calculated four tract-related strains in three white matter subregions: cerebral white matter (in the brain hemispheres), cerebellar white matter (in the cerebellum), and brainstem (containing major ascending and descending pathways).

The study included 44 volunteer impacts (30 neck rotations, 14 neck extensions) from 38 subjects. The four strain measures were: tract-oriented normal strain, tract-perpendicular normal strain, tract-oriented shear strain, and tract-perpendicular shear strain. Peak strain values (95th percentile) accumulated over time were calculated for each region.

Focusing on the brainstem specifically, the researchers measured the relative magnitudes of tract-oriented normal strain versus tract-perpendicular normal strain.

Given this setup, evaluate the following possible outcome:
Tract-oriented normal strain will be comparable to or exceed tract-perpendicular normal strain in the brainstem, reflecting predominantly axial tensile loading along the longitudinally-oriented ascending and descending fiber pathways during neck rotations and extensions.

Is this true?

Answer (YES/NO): NO